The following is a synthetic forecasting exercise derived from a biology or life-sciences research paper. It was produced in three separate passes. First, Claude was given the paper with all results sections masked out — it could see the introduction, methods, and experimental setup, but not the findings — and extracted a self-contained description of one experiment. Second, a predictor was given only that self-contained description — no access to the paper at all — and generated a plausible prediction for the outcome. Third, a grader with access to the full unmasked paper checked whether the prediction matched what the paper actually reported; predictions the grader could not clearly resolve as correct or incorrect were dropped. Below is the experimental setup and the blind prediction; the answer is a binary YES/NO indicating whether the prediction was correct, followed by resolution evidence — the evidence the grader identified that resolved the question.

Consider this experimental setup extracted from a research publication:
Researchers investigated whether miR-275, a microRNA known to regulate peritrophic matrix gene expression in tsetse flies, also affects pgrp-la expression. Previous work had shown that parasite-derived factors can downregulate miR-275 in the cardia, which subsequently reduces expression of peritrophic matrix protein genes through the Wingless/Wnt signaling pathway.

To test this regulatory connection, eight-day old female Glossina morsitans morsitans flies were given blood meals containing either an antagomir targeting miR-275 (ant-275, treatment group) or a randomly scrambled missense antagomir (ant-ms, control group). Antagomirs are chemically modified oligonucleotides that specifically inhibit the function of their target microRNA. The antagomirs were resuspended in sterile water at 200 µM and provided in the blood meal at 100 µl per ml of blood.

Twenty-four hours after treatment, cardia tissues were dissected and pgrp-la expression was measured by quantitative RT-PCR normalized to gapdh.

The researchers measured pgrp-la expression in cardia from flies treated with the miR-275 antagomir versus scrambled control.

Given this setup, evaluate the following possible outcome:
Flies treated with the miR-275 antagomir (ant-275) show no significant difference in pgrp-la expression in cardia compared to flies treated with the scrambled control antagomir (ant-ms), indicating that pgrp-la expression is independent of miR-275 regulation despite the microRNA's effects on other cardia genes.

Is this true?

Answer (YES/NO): NO